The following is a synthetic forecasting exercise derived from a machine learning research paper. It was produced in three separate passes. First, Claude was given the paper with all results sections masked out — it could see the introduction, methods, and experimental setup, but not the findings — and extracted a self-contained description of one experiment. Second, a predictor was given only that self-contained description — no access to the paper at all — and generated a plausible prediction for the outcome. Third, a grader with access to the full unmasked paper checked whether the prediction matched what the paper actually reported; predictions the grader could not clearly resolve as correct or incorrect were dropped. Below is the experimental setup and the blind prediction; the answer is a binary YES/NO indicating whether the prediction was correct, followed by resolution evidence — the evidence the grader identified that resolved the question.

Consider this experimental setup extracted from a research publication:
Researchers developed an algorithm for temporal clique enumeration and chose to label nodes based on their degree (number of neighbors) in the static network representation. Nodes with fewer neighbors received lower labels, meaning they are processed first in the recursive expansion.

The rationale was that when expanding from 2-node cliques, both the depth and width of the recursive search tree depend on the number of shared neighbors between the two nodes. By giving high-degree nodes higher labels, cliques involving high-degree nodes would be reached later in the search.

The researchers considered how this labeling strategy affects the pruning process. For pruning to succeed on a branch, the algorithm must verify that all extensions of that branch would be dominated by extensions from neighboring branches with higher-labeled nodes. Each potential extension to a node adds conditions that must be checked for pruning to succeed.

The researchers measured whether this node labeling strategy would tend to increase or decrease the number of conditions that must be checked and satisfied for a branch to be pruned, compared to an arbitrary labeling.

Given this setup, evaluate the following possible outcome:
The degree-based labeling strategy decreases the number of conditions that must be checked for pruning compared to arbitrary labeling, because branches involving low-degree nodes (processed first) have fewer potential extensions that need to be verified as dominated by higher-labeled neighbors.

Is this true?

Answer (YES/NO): YES